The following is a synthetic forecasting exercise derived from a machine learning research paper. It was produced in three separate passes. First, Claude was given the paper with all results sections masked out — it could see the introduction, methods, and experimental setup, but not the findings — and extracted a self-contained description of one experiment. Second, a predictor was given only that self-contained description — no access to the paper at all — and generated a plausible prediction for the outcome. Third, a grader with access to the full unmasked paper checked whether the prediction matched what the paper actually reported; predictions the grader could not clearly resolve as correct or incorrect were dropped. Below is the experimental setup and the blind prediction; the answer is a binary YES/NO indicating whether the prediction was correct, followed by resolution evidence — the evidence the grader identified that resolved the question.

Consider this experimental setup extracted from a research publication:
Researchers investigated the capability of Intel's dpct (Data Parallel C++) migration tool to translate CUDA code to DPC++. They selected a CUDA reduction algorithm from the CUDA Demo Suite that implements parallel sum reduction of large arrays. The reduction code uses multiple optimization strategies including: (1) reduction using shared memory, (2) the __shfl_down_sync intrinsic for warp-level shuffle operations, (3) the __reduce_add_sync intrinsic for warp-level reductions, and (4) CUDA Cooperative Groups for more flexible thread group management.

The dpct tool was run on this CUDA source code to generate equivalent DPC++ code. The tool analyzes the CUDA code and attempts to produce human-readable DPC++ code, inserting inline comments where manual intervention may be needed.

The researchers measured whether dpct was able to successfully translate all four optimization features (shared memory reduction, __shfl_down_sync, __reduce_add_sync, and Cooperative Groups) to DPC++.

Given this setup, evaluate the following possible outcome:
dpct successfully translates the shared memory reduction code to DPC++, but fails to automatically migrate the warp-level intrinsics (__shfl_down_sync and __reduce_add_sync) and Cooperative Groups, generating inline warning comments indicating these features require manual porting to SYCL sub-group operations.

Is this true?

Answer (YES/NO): NO